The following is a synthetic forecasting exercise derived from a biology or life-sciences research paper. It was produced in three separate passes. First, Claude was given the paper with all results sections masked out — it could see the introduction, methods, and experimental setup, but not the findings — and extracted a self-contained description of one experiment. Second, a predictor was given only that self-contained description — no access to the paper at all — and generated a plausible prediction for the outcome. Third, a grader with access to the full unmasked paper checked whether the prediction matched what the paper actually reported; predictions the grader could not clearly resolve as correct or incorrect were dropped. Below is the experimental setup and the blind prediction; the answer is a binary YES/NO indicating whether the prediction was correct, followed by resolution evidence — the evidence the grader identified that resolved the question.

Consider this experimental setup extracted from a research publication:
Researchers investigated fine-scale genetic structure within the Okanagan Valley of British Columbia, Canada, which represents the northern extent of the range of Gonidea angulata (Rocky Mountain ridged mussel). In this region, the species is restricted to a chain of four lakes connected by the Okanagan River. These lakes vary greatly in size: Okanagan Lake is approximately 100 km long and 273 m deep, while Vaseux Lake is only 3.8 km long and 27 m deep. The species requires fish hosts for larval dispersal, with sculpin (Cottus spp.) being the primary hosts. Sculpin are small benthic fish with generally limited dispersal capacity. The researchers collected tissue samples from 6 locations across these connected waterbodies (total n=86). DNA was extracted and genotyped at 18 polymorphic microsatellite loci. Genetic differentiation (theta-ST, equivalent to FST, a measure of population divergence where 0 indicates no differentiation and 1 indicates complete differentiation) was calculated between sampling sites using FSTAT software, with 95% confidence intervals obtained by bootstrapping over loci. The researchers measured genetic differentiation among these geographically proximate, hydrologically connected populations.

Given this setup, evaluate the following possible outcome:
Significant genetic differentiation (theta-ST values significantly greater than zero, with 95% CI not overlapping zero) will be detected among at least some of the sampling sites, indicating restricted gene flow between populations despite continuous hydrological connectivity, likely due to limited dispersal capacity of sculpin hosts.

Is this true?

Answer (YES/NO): YES